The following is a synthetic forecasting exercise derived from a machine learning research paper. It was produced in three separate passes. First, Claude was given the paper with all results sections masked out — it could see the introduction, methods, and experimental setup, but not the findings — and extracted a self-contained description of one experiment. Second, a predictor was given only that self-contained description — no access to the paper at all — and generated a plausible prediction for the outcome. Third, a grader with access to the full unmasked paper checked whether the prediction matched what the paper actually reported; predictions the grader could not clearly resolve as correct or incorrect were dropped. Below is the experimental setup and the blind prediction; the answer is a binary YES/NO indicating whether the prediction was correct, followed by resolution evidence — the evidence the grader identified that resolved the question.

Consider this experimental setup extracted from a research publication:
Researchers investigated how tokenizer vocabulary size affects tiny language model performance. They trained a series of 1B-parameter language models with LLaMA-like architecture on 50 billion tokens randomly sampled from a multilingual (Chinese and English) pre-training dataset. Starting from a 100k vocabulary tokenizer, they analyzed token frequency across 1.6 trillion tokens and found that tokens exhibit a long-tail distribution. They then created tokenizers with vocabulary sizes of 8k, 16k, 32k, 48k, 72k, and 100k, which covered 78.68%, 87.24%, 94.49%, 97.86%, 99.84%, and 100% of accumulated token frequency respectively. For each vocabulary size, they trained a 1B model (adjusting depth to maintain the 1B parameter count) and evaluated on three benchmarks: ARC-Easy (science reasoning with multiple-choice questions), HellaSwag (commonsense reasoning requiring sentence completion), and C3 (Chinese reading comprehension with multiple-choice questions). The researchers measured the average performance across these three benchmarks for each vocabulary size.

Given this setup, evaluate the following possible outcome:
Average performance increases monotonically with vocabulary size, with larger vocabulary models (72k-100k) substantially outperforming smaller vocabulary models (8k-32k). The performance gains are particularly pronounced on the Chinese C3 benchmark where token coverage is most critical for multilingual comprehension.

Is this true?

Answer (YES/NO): NO